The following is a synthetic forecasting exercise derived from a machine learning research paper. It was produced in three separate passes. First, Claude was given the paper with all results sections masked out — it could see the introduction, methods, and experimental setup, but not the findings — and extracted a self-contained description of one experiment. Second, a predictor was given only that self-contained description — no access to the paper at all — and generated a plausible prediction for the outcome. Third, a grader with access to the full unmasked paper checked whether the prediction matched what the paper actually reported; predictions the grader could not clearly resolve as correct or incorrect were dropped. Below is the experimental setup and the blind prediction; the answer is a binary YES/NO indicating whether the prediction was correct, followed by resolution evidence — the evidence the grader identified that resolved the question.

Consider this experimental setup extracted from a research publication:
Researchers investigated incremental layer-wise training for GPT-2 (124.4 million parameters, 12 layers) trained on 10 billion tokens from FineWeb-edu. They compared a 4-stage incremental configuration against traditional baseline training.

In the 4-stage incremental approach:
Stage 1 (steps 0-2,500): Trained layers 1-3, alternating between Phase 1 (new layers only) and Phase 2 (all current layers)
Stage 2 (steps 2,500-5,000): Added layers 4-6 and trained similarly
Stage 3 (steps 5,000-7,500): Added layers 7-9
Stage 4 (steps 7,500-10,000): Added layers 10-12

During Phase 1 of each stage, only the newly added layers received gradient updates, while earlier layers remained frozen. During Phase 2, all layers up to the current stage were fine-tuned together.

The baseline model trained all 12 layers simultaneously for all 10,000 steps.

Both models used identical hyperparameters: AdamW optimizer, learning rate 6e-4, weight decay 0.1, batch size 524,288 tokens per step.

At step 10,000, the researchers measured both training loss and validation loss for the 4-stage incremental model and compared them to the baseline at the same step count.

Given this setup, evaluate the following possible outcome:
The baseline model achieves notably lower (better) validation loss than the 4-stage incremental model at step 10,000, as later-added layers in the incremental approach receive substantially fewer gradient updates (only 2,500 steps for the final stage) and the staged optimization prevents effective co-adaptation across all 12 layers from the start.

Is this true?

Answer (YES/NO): YES